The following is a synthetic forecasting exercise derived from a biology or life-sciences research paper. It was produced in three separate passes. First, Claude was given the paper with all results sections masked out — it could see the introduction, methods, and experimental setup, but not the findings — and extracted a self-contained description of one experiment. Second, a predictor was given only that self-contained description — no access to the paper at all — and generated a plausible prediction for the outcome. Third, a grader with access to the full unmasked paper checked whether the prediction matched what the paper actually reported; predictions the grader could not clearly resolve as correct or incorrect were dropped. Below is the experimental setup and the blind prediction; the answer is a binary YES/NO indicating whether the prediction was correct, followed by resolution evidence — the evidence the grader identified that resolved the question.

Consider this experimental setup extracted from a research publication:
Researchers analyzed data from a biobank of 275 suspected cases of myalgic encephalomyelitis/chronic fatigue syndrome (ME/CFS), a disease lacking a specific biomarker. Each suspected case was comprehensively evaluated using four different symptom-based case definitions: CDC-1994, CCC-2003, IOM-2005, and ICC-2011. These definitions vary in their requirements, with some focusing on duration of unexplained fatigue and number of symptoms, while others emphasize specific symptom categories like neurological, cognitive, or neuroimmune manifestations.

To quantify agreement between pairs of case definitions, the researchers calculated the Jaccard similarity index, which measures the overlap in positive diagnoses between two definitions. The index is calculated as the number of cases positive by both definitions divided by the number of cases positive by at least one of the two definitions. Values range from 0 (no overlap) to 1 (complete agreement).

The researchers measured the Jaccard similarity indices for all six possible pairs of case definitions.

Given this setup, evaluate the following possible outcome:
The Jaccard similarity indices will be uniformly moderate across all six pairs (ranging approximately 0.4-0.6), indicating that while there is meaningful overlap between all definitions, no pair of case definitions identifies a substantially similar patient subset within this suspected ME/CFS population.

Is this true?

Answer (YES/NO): NO